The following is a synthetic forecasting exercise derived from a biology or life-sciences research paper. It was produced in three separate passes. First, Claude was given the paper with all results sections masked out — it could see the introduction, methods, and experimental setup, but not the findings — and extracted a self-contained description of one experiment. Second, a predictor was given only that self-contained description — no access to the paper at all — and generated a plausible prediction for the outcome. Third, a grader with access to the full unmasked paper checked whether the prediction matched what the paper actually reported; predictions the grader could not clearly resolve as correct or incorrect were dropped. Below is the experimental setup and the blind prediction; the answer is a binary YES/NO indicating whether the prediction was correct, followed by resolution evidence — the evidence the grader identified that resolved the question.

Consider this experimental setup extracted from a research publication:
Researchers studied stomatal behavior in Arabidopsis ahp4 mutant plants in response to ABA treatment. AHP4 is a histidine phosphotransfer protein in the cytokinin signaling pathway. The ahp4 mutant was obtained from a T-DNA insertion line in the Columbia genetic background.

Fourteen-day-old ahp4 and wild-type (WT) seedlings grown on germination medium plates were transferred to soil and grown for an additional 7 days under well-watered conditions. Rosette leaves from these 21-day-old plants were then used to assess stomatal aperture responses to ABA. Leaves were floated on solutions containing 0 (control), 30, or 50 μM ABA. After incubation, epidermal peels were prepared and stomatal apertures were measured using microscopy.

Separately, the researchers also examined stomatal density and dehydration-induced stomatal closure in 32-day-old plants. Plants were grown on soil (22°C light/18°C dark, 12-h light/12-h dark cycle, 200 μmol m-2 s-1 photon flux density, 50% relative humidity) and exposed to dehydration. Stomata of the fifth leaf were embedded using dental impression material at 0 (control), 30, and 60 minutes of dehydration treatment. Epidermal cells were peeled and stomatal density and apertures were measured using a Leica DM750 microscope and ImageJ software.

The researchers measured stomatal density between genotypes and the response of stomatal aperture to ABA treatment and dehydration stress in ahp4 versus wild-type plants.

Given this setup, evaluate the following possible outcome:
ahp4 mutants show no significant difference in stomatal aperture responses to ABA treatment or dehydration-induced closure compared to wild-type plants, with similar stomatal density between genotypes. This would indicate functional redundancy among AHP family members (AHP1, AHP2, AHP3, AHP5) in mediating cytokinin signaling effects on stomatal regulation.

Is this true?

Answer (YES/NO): NO